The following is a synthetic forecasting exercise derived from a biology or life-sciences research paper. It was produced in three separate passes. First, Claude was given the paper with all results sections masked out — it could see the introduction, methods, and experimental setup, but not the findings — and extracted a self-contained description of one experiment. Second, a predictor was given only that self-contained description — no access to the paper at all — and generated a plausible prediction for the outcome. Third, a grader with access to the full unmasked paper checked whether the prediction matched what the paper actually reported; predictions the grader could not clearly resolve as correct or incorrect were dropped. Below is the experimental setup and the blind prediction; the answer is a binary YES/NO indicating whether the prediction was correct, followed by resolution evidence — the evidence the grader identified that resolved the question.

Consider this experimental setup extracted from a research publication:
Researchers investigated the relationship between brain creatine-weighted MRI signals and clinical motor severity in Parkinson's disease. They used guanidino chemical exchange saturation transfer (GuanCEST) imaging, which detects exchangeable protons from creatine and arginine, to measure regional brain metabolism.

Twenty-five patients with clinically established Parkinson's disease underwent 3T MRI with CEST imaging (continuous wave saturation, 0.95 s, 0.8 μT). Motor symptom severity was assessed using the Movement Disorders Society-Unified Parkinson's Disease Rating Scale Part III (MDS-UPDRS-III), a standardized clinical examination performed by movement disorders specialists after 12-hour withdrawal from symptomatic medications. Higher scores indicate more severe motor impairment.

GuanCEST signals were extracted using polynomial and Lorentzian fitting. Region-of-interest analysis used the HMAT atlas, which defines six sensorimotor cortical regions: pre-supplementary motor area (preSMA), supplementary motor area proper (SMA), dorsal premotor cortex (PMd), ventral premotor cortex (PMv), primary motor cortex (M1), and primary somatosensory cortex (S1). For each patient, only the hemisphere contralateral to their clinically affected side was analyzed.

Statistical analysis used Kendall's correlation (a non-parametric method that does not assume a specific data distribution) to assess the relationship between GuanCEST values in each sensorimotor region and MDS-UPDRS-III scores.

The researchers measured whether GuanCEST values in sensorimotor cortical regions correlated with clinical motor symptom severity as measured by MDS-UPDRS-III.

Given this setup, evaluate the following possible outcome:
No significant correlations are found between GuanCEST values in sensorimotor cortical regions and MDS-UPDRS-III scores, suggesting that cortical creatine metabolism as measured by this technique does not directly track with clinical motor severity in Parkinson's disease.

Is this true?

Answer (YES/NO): YES